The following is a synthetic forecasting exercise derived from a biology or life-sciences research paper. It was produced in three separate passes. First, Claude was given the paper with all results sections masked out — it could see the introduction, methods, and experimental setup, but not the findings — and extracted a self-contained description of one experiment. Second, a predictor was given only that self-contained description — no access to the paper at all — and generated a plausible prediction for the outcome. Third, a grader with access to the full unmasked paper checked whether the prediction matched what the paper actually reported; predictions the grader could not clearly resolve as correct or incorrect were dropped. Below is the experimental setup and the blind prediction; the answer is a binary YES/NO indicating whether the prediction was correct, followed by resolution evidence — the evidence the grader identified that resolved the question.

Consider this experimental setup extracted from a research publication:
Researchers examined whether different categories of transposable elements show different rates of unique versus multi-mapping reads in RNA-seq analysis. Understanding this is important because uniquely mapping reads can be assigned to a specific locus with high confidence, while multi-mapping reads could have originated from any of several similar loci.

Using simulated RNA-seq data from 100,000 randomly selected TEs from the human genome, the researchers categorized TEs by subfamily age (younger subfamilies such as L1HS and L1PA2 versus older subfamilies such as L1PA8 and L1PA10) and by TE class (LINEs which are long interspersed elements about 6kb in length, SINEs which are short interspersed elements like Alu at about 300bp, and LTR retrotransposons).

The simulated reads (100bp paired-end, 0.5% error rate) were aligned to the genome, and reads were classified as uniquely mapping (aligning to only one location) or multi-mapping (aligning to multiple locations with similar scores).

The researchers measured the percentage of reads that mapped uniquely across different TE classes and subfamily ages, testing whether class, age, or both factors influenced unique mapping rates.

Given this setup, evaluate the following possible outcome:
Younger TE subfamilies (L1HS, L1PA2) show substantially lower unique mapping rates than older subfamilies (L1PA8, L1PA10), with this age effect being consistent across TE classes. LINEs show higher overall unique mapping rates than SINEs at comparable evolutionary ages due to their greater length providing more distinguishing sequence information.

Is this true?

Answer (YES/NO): NO